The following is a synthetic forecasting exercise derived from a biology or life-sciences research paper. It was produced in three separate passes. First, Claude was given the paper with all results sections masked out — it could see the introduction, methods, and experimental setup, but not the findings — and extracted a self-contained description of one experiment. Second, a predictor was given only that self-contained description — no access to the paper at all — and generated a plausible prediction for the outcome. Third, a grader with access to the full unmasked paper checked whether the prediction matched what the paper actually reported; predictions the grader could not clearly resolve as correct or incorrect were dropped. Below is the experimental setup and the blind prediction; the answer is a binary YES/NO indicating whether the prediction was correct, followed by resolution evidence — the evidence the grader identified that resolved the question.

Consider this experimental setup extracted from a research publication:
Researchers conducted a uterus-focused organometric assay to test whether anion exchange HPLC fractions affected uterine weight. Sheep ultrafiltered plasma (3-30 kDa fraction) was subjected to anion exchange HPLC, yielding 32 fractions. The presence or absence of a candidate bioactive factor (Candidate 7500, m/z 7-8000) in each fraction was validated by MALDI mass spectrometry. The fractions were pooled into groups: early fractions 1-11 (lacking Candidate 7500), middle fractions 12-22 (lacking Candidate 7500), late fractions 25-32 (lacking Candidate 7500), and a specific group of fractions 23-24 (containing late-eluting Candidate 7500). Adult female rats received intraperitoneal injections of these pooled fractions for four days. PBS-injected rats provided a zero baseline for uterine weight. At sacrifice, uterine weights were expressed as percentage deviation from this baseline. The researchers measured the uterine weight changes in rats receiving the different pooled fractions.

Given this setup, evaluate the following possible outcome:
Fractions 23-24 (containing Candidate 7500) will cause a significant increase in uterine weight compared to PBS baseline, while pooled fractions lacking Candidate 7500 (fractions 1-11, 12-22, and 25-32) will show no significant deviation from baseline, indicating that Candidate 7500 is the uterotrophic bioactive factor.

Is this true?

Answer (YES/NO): NO